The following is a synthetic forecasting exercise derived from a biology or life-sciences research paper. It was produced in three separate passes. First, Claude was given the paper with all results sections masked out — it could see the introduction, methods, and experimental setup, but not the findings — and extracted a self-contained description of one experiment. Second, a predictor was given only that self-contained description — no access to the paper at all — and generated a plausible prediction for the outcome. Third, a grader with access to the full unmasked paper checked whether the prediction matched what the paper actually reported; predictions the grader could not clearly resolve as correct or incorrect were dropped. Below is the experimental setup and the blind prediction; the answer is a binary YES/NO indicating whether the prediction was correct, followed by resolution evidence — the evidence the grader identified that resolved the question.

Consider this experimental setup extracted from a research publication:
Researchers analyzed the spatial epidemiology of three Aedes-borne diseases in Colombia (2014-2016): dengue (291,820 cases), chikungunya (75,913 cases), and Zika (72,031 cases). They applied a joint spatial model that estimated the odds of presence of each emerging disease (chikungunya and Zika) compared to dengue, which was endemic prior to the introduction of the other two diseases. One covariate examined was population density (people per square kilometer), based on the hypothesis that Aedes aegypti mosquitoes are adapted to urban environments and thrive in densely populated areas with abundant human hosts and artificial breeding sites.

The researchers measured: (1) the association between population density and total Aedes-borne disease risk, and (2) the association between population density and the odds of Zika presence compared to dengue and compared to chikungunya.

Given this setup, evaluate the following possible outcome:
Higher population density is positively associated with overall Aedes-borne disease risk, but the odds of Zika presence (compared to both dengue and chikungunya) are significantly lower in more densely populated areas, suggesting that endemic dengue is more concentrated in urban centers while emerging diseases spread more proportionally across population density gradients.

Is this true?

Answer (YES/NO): NO